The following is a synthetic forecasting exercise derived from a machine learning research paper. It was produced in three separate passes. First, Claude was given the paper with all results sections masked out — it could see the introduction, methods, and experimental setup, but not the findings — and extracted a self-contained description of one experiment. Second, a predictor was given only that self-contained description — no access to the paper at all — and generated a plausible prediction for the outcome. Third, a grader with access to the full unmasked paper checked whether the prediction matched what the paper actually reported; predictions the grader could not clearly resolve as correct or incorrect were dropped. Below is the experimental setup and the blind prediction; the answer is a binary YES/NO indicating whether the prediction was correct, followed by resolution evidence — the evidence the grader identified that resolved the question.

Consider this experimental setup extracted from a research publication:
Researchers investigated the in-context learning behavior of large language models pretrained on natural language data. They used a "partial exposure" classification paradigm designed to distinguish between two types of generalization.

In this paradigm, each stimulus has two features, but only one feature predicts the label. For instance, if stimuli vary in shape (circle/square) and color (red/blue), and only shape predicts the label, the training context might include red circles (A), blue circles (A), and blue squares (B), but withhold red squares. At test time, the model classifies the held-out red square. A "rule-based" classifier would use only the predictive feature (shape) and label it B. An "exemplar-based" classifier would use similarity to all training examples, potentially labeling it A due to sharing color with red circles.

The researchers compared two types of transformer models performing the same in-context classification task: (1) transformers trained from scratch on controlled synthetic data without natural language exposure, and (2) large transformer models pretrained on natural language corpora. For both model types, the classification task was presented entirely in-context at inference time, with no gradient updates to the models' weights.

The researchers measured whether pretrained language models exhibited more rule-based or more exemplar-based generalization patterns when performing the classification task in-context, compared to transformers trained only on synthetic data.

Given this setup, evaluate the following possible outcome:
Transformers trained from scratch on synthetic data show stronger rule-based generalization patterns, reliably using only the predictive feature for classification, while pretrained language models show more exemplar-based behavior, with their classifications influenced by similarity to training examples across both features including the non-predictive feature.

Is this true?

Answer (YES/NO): NO